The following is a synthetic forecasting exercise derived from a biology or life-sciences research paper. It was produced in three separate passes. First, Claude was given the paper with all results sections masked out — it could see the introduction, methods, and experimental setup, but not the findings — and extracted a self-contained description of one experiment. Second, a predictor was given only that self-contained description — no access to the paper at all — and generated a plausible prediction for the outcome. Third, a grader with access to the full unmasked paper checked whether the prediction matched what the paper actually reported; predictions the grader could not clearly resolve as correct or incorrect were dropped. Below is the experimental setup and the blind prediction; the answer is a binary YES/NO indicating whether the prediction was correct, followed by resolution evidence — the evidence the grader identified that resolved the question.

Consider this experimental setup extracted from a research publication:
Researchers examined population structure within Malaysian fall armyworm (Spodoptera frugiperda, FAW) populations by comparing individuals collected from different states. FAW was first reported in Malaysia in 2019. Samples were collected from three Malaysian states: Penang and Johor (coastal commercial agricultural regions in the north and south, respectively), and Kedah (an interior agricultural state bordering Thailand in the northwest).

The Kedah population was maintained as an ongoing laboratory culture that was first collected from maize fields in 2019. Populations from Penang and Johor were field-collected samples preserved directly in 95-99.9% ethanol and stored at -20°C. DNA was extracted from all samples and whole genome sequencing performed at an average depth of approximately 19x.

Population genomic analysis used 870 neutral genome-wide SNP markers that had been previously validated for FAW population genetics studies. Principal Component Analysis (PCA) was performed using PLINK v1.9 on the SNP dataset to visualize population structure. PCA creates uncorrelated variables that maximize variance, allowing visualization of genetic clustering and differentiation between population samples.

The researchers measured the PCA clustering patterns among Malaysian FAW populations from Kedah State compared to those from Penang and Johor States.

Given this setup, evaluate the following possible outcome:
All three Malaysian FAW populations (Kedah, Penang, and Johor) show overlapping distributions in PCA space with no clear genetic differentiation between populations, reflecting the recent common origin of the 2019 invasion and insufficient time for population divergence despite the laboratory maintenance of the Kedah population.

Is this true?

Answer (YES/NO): NO